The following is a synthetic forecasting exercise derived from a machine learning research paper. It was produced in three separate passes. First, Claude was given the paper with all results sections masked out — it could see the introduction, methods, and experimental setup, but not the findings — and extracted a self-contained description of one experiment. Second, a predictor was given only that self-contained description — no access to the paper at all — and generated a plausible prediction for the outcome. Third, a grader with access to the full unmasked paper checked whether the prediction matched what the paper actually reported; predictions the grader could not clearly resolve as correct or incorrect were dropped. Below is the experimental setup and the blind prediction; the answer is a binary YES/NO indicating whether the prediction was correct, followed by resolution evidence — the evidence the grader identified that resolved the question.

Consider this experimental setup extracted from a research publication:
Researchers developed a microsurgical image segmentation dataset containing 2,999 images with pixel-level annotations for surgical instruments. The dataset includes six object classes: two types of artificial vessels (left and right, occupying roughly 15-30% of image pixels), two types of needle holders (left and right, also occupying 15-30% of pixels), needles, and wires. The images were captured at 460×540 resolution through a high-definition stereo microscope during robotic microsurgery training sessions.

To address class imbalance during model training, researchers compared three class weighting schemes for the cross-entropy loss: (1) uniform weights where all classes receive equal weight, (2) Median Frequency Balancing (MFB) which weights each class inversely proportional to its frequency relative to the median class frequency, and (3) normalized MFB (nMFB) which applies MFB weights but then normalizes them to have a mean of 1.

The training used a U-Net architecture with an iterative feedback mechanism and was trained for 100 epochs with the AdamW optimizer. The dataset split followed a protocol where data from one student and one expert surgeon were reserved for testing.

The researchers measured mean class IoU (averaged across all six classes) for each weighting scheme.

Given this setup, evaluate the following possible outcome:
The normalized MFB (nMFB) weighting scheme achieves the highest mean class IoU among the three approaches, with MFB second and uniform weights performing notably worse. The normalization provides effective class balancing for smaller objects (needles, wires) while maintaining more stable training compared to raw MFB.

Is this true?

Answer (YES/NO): NO